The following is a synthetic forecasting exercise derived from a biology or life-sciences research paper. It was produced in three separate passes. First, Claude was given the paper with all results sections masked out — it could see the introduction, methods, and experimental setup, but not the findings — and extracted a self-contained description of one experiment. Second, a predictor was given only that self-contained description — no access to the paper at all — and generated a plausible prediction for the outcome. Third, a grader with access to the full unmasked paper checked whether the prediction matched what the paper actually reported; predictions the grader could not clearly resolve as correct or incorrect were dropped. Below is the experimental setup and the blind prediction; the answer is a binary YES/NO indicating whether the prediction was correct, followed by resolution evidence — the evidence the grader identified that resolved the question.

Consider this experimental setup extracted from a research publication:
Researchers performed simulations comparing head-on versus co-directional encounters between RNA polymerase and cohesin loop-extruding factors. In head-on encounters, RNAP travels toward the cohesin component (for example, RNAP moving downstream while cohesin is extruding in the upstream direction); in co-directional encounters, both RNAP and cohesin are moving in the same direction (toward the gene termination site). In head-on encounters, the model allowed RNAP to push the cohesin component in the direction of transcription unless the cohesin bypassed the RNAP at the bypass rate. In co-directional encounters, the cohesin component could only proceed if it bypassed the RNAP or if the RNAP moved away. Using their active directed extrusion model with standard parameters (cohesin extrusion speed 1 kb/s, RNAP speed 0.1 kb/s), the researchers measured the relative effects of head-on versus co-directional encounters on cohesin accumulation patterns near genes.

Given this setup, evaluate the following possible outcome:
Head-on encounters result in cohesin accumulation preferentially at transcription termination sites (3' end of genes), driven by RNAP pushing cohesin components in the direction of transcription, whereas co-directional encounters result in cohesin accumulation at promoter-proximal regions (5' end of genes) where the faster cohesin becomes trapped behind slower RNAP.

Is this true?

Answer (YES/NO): NO